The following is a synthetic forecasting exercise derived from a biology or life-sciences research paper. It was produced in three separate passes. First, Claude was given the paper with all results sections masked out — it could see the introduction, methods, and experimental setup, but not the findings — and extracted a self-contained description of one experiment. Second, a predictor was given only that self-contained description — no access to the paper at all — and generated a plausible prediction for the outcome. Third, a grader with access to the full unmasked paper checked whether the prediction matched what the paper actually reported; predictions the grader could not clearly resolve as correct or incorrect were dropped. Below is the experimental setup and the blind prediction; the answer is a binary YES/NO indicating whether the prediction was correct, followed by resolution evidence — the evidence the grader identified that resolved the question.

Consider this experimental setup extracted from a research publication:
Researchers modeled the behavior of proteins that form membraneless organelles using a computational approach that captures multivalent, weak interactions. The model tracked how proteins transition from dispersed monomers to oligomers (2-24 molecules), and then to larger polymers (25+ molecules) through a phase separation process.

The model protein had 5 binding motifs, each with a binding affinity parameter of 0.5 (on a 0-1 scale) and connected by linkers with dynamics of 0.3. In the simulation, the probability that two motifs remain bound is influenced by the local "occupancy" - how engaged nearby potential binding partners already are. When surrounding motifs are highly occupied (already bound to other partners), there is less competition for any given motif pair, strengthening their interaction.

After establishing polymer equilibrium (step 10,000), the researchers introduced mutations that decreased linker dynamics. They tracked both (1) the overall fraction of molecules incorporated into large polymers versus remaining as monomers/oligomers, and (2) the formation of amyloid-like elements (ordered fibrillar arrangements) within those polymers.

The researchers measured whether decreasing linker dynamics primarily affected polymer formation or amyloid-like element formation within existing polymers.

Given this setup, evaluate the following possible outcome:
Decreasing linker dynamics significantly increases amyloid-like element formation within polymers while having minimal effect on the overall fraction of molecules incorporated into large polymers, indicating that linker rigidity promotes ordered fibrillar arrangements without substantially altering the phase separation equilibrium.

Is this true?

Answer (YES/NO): YES